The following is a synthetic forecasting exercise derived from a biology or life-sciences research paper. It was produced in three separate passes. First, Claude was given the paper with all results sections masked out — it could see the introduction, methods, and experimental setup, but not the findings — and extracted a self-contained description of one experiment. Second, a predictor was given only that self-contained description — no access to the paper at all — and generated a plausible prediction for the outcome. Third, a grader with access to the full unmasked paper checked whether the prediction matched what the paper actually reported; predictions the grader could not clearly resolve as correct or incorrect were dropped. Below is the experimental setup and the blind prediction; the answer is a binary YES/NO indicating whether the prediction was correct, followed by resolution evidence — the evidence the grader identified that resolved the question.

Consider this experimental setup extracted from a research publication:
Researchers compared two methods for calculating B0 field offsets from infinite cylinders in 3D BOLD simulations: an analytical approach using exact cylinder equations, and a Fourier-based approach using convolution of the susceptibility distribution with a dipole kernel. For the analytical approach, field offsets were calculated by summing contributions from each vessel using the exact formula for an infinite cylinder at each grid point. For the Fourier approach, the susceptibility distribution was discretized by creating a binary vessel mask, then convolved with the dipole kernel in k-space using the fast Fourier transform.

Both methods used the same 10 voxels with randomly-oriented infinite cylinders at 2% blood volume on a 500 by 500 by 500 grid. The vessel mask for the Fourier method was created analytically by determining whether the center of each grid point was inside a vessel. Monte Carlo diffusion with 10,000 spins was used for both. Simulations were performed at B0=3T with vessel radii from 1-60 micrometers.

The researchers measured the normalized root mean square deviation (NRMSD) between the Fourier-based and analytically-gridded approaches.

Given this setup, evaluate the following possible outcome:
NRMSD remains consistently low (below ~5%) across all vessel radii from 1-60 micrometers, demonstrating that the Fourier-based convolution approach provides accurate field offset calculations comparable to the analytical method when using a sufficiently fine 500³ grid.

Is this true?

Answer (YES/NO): NO